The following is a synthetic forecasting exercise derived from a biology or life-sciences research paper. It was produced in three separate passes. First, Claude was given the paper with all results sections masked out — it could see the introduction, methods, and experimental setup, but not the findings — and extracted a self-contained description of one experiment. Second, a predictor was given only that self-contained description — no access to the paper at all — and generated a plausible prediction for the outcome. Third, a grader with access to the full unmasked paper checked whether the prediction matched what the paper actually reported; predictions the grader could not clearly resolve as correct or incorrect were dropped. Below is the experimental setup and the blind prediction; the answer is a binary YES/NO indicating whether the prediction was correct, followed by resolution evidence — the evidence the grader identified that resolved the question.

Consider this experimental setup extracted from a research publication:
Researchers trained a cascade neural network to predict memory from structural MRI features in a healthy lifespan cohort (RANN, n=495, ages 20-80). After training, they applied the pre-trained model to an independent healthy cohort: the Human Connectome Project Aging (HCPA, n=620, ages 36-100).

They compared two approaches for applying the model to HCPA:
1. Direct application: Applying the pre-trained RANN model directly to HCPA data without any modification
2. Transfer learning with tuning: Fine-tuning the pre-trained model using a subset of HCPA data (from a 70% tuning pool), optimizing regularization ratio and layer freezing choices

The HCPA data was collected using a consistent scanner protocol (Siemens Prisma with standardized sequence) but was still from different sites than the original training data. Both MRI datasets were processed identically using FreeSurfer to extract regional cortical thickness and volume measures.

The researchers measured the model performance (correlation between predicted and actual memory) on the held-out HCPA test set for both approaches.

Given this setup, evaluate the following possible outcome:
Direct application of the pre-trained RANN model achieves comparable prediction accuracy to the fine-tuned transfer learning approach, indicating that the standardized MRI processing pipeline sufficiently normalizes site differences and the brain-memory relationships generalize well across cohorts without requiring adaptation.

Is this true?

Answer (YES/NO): NO